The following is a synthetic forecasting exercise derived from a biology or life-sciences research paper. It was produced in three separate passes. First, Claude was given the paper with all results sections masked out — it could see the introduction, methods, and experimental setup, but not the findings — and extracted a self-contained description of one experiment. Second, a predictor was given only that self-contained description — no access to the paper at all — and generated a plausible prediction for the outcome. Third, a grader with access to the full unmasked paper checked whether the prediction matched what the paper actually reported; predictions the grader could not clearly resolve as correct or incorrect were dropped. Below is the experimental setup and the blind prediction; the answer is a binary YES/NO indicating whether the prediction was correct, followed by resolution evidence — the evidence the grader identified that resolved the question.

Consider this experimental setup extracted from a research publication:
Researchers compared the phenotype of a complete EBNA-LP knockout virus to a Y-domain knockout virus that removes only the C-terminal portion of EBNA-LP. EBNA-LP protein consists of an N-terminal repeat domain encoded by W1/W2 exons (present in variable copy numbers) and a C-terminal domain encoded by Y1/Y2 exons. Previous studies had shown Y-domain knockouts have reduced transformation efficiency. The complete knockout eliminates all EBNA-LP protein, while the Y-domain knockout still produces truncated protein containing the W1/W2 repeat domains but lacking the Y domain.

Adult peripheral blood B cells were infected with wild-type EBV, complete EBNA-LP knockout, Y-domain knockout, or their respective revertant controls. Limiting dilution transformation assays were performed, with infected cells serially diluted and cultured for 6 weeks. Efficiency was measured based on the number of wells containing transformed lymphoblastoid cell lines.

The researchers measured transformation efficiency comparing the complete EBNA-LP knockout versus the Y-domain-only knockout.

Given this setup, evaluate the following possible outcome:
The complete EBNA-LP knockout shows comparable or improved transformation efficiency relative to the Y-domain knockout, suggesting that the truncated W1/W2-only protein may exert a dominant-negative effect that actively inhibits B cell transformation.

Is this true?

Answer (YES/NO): NO